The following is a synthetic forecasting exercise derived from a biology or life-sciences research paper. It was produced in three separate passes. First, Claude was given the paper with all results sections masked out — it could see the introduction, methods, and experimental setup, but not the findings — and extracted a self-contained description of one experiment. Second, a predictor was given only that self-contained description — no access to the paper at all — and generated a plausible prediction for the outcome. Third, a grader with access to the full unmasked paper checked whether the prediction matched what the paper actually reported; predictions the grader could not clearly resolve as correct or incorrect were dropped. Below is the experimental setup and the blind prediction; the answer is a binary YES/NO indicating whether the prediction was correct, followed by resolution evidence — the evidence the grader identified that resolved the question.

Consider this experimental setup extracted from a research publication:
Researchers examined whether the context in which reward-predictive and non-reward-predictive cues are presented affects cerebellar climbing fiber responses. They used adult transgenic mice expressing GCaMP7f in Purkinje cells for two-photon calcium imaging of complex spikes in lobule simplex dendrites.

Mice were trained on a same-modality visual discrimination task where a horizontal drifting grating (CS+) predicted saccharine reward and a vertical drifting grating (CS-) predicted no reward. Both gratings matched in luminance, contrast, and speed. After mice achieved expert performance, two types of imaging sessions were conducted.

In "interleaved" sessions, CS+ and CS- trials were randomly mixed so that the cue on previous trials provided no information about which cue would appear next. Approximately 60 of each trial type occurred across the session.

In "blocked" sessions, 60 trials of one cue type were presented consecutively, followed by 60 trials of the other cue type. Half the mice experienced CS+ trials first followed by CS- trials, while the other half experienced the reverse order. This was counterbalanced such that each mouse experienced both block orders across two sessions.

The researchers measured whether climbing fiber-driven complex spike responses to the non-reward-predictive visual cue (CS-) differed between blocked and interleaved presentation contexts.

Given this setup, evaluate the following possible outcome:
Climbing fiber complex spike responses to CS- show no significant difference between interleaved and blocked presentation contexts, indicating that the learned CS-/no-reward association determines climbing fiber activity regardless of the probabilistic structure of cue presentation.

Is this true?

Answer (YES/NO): NO